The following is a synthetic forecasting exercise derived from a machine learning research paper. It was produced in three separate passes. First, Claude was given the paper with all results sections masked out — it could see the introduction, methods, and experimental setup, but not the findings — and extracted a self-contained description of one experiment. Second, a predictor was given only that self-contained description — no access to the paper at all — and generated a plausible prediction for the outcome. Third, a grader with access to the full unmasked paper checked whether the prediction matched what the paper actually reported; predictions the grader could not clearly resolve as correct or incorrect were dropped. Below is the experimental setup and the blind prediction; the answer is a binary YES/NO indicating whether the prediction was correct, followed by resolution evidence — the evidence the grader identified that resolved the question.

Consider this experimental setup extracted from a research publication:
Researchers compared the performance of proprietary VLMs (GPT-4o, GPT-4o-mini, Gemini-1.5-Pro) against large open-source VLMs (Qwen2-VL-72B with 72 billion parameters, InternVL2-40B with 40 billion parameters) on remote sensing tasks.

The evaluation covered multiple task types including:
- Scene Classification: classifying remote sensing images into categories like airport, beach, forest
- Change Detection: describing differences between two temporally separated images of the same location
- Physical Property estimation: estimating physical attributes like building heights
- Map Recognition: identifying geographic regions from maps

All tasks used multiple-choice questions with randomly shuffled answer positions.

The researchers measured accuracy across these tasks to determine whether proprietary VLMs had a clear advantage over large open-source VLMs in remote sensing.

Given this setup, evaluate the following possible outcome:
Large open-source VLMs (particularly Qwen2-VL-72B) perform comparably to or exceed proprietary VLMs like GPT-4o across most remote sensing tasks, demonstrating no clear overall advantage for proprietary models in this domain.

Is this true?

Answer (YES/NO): YES